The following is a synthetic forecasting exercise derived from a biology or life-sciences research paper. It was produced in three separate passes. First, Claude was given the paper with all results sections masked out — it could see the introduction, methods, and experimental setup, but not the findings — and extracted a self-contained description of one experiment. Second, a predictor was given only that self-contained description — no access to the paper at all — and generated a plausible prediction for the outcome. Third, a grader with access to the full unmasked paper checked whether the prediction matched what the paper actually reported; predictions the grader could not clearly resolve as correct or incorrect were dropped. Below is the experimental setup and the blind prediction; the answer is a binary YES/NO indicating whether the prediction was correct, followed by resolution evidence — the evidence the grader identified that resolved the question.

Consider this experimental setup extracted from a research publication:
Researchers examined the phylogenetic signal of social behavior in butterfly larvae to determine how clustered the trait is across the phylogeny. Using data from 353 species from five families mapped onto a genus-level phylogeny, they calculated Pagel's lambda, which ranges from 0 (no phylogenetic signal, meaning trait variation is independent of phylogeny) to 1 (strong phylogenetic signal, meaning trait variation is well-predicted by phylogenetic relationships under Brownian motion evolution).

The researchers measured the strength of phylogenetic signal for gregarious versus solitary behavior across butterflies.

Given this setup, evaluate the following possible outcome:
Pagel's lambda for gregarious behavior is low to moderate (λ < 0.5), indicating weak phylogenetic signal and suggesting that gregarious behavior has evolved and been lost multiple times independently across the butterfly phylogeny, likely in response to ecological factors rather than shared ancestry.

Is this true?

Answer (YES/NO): NO